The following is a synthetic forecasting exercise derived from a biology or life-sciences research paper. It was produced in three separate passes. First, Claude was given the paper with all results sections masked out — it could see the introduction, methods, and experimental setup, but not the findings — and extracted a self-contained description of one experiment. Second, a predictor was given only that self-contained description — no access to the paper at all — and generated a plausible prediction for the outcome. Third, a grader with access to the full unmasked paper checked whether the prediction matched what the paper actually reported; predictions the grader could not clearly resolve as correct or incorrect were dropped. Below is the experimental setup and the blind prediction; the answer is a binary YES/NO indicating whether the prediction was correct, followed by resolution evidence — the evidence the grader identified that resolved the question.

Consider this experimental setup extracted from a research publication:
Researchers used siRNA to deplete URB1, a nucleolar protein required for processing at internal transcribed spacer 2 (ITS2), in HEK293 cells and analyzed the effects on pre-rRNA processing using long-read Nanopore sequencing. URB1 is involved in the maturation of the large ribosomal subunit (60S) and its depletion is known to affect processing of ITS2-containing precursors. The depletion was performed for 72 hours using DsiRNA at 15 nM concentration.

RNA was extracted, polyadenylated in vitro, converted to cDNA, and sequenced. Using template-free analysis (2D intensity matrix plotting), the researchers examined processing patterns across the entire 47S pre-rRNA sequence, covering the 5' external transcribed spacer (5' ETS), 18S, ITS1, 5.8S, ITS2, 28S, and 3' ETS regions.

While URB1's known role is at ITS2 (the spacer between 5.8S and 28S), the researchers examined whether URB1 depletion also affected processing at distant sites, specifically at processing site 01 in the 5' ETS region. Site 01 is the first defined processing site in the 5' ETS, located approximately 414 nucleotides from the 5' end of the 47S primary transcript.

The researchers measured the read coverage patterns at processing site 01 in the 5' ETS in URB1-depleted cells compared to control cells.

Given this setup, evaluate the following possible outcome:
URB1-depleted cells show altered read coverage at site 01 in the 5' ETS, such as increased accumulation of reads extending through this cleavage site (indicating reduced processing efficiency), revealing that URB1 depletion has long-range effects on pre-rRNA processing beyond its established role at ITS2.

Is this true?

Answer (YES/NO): YES